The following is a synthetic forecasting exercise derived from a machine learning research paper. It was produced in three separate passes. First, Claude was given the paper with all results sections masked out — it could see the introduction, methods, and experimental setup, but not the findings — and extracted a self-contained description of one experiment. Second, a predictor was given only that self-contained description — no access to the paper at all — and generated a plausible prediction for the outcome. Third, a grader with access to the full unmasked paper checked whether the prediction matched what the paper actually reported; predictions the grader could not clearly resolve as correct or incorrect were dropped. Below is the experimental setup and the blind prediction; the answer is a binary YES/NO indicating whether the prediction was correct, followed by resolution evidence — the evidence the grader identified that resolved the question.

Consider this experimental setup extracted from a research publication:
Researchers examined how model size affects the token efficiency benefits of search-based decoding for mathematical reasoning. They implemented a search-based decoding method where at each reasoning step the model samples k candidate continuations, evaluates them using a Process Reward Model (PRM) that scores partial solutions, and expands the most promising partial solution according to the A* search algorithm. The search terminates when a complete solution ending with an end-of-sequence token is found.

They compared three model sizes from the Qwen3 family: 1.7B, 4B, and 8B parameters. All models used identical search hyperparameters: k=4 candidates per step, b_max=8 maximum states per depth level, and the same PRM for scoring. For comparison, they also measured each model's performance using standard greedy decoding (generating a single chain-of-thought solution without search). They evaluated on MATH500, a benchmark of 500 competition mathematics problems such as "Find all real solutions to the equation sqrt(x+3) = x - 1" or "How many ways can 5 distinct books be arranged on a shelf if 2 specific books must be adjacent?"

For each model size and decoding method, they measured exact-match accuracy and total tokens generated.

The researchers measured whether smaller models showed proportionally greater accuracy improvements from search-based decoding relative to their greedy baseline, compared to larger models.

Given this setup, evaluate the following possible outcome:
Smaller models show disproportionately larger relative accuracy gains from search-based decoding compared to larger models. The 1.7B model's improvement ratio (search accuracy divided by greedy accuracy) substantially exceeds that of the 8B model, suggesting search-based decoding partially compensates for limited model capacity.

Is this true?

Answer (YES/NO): YES